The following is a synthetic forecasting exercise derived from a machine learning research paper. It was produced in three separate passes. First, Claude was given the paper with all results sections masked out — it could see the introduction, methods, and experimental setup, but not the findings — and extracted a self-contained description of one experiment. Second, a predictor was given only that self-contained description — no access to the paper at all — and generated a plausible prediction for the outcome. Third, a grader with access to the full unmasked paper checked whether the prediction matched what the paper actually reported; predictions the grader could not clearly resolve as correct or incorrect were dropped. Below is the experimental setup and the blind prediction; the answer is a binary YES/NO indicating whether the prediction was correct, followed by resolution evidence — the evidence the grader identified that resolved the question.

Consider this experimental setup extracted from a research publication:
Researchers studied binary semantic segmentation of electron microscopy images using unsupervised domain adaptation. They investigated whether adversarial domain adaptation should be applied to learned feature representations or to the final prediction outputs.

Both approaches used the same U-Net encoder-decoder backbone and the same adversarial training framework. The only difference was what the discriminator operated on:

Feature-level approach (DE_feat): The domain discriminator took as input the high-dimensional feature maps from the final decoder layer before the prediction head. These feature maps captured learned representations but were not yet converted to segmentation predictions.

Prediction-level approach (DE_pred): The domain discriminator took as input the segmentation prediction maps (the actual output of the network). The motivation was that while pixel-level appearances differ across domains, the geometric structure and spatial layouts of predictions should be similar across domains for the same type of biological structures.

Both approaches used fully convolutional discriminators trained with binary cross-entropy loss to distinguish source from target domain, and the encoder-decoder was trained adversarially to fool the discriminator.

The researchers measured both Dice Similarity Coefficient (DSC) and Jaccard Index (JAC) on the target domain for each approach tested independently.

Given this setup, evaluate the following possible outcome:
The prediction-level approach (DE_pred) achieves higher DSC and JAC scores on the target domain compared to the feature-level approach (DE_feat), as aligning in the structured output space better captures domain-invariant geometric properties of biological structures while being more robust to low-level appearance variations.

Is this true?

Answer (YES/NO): NO